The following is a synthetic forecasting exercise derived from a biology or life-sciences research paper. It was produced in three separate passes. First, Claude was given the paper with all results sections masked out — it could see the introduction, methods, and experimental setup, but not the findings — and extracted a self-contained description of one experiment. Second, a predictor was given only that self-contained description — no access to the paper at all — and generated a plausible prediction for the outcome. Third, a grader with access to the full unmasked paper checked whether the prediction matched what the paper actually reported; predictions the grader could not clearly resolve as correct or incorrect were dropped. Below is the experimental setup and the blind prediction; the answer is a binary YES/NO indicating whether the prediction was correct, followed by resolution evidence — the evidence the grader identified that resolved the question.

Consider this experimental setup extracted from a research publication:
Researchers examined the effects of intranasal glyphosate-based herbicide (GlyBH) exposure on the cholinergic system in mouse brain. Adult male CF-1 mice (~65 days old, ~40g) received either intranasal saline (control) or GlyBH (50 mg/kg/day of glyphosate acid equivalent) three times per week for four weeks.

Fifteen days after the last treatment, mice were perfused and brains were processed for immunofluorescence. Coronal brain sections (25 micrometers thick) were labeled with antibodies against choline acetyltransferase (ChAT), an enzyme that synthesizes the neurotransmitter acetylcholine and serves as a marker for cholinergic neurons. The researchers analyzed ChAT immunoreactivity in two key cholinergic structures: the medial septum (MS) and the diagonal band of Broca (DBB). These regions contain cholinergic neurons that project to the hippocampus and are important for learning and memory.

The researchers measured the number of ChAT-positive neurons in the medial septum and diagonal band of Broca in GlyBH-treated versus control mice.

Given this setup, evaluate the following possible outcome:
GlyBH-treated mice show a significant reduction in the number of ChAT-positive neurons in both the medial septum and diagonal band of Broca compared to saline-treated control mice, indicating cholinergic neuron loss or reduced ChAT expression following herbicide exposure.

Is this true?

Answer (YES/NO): NO